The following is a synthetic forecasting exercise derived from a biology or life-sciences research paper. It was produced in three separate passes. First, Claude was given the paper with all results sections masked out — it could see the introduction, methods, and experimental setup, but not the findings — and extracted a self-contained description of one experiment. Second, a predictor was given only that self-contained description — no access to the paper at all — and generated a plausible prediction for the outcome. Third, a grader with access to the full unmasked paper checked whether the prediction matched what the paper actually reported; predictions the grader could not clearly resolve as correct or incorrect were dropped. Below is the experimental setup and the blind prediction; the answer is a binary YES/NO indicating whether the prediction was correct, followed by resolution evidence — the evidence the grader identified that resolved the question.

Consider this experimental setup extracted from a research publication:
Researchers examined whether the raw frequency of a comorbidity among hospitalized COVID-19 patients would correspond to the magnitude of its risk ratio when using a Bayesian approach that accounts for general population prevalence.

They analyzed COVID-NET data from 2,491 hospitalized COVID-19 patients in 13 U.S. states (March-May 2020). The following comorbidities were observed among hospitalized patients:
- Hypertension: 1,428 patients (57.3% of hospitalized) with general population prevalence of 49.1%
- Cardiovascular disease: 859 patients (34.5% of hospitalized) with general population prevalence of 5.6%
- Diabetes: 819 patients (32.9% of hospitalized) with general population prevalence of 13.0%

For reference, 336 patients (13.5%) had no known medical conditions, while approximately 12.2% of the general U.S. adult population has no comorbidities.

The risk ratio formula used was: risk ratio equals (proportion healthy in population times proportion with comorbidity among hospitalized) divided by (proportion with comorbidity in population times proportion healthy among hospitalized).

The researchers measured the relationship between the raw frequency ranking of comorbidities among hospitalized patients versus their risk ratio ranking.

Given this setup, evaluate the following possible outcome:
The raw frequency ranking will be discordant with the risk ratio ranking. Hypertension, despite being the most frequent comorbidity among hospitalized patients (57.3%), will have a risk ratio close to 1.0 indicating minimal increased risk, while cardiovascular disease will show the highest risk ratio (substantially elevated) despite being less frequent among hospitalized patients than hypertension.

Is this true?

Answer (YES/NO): NO